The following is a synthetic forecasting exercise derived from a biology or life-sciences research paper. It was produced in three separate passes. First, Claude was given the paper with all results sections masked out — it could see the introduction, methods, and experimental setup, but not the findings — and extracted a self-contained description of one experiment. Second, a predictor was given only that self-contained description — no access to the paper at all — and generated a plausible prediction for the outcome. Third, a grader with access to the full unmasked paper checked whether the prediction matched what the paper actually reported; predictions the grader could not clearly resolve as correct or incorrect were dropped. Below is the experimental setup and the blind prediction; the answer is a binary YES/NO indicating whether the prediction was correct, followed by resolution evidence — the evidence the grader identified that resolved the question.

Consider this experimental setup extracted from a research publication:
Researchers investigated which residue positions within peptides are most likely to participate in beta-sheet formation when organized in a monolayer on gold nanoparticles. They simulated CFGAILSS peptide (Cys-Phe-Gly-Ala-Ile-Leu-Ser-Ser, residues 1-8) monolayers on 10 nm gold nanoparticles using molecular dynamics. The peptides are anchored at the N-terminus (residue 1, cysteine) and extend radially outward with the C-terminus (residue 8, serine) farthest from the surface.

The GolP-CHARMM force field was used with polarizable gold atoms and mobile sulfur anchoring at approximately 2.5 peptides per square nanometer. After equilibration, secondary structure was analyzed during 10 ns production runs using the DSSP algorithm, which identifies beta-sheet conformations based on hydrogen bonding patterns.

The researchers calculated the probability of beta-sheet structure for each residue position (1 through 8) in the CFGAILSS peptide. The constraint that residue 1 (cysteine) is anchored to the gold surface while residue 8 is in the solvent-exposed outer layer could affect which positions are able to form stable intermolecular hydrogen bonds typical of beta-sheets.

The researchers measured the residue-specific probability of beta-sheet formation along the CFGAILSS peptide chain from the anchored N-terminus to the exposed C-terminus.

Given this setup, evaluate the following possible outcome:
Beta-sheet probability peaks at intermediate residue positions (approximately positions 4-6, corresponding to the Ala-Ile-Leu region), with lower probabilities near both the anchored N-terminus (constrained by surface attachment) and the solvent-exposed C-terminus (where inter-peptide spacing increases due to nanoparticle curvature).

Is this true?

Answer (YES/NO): NO